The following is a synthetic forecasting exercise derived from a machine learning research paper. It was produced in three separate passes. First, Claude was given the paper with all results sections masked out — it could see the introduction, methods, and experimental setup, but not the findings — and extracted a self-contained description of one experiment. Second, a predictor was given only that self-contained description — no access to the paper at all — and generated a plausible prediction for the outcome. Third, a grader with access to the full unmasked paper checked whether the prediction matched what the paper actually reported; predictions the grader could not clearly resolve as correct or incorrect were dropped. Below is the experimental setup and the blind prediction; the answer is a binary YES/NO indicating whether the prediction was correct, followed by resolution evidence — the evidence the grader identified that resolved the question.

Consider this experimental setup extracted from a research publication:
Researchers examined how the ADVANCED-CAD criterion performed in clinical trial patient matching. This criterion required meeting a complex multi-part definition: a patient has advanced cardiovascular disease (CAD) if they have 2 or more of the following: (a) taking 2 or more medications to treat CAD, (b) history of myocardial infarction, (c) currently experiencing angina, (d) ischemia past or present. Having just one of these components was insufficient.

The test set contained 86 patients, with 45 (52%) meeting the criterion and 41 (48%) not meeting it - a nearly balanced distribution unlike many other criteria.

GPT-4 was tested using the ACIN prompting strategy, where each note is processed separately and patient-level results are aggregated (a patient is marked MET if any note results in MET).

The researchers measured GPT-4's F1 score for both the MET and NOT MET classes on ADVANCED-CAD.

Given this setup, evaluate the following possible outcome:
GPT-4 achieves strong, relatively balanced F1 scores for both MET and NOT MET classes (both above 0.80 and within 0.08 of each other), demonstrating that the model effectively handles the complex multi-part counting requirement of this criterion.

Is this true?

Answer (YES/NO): YES